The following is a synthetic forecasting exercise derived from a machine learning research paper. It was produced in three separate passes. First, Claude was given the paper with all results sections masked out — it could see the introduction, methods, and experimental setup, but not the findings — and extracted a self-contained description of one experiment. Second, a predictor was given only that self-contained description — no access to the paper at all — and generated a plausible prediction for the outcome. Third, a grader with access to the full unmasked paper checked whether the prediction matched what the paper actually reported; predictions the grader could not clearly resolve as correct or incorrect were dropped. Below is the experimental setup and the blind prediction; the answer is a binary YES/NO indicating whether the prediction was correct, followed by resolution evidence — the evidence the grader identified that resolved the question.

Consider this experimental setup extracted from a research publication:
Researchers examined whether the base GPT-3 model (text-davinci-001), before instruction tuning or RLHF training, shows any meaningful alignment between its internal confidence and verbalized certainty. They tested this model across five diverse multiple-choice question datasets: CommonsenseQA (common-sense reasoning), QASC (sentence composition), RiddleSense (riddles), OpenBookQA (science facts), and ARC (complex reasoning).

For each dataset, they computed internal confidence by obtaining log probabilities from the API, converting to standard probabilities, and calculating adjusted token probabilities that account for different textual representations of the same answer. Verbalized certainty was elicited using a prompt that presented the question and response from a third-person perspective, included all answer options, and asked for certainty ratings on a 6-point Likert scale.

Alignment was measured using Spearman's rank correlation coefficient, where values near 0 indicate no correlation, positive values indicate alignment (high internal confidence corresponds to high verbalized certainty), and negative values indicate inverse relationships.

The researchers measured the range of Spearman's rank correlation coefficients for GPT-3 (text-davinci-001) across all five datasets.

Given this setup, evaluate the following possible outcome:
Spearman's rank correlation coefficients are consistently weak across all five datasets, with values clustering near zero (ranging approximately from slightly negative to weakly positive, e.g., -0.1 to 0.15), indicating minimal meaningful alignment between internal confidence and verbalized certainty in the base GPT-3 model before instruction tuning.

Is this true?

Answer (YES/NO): YES